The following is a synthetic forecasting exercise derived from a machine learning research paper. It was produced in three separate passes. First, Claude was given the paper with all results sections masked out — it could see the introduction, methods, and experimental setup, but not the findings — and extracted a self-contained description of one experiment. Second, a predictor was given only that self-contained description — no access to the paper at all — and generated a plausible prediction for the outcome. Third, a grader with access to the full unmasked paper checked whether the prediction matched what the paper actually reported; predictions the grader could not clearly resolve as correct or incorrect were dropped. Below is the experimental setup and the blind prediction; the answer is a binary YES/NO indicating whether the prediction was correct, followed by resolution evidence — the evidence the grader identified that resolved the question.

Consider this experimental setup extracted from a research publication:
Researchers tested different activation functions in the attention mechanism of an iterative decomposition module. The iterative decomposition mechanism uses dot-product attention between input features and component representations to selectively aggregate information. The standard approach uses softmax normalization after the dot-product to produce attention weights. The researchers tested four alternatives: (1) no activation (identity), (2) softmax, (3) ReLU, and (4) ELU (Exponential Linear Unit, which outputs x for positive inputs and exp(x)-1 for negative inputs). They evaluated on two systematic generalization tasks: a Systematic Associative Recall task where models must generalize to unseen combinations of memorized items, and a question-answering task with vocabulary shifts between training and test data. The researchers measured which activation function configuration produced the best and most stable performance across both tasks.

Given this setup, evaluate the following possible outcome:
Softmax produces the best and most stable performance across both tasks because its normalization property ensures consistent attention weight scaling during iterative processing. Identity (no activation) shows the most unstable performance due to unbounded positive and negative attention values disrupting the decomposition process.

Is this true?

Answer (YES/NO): NO